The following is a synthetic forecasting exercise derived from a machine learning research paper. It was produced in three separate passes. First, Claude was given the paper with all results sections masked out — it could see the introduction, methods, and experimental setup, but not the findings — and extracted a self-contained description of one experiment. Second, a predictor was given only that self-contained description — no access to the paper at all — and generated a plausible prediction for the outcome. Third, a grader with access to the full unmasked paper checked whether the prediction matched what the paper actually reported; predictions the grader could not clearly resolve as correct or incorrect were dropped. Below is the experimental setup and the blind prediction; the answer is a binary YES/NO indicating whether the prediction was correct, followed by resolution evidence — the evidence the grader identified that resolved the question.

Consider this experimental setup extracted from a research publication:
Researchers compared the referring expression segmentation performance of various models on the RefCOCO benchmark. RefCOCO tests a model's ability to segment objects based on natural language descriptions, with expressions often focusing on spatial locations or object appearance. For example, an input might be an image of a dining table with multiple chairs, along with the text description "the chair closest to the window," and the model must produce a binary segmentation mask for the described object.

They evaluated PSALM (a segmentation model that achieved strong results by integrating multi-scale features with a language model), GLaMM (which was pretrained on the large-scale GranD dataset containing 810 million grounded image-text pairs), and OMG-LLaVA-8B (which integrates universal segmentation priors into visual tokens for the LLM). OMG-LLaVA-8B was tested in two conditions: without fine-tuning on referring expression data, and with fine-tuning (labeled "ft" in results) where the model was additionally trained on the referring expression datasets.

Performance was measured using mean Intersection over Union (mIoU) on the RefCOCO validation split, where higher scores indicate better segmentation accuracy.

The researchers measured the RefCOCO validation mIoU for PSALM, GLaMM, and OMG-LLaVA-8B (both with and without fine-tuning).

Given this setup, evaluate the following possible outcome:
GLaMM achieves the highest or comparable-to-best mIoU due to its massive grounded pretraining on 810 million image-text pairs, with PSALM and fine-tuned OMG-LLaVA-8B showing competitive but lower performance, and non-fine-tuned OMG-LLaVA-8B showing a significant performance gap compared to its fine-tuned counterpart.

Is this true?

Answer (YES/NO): NO